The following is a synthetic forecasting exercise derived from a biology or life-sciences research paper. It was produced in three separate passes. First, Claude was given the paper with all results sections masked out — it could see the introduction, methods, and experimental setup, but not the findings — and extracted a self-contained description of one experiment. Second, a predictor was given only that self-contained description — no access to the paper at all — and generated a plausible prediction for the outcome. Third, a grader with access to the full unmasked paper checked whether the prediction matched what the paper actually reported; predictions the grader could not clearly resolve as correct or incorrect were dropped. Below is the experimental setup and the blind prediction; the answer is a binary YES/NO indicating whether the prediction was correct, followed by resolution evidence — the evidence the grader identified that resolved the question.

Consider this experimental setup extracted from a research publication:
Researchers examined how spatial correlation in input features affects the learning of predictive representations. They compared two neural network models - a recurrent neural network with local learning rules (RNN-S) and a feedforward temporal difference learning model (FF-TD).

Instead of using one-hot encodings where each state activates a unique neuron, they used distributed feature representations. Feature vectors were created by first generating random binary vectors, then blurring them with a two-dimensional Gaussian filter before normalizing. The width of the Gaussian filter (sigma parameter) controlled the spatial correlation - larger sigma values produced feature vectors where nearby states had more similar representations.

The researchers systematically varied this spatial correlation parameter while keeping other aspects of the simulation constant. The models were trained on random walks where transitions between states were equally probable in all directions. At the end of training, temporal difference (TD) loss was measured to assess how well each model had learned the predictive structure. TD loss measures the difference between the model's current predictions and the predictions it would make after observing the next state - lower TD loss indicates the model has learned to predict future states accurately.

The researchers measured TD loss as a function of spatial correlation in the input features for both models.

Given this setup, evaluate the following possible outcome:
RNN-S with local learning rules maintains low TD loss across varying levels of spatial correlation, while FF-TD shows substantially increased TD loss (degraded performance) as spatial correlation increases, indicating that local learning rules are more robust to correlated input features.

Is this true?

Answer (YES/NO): NO